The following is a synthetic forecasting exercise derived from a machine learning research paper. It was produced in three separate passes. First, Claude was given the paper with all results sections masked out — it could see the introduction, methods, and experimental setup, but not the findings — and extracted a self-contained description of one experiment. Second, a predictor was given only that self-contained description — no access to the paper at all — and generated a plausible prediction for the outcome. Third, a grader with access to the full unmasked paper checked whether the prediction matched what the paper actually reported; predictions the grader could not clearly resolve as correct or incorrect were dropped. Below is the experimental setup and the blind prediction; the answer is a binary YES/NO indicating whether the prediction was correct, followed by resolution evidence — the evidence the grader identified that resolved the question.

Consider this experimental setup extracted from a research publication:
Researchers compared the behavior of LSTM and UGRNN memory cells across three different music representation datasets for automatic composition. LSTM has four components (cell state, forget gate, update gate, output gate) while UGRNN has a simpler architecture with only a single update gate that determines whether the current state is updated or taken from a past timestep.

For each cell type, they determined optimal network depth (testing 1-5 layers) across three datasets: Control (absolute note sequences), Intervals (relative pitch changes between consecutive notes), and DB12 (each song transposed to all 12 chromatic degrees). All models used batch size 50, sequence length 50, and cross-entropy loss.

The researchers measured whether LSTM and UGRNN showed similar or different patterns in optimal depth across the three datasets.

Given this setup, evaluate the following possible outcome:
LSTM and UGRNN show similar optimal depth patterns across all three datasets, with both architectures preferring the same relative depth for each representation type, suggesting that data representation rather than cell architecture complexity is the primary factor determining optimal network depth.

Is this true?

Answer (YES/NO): NO